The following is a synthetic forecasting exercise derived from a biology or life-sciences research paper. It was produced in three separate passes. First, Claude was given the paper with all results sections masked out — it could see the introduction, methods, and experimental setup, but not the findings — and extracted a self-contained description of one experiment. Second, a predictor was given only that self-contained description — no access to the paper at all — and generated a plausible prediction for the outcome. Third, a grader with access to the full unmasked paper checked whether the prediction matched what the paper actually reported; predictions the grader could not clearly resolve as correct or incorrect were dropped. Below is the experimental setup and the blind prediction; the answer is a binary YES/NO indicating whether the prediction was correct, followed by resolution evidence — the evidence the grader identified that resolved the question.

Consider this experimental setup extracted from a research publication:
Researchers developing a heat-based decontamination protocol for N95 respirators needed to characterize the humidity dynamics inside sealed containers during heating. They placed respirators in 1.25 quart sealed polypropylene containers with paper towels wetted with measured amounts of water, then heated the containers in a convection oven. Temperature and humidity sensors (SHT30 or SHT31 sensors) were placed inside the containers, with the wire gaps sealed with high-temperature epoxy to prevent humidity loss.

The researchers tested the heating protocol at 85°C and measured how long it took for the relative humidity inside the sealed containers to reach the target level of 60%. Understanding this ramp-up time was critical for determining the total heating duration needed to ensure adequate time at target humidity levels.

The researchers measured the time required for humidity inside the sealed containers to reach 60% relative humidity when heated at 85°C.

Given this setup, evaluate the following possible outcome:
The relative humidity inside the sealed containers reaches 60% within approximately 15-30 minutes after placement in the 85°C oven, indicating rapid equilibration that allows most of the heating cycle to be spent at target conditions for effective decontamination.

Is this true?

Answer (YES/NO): NO